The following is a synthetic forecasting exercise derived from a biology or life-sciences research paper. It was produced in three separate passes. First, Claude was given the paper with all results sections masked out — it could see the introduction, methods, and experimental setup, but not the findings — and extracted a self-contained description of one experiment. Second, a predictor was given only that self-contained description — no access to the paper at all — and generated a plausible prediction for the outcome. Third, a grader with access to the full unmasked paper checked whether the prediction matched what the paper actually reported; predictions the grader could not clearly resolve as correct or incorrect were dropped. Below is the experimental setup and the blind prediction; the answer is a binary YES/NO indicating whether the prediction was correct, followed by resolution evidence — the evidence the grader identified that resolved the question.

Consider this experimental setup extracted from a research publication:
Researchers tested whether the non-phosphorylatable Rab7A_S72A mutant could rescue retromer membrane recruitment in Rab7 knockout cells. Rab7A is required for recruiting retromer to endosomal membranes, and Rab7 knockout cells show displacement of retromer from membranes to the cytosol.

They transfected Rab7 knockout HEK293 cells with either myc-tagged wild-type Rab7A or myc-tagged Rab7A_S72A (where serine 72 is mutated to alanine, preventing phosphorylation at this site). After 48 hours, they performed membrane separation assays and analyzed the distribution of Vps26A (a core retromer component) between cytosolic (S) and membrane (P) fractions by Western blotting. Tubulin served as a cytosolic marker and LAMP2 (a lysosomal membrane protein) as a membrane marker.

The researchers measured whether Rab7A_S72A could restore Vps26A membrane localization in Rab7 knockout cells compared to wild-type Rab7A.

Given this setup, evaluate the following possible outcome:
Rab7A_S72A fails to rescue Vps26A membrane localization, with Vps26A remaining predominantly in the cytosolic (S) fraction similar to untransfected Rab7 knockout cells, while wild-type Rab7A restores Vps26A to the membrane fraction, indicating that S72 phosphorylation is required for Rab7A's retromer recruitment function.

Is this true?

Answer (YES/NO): YES